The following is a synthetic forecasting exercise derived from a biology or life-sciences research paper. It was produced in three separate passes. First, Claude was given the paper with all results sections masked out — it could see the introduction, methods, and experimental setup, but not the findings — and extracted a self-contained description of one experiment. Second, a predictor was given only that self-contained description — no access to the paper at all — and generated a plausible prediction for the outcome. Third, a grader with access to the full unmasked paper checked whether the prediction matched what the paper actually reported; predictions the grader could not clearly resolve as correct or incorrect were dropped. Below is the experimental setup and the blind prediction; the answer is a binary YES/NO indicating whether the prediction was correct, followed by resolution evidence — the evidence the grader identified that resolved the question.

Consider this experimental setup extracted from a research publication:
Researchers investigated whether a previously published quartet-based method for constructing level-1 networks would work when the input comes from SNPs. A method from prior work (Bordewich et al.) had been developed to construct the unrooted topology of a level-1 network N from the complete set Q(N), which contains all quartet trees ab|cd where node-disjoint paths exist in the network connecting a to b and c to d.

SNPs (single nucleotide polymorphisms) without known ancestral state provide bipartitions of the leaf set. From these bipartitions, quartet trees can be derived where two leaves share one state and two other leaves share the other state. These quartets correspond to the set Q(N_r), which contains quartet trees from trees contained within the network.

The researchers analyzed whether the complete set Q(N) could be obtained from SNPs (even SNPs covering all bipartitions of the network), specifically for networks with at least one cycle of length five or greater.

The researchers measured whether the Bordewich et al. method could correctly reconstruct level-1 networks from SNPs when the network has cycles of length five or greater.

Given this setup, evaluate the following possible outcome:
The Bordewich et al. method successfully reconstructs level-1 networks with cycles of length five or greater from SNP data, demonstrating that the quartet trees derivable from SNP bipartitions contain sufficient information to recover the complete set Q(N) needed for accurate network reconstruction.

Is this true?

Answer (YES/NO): NO